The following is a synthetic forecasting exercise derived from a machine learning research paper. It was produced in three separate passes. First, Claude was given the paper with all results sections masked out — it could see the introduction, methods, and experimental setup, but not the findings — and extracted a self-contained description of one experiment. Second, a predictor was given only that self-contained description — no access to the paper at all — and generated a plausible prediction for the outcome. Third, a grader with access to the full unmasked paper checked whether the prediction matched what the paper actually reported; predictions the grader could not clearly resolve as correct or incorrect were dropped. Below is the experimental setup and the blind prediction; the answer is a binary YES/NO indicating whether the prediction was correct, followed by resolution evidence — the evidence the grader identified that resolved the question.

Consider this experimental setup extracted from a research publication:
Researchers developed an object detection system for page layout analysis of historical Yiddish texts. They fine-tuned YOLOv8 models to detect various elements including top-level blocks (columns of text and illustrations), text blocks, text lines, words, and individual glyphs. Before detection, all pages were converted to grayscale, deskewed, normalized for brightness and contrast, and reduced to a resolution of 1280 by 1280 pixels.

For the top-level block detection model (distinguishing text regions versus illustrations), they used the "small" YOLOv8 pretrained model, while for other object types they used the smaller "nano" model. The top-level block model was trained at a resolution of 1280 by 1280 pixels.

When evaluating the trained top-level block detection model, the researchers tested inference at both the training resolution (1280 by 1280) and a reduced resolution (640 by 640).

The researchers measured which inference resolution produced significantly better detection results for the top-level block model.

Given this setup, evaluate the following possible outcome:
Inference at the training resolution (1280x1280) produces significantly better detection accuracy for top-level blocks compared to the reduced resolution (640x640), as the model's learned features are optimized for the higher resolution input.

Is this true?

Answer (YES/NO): NO